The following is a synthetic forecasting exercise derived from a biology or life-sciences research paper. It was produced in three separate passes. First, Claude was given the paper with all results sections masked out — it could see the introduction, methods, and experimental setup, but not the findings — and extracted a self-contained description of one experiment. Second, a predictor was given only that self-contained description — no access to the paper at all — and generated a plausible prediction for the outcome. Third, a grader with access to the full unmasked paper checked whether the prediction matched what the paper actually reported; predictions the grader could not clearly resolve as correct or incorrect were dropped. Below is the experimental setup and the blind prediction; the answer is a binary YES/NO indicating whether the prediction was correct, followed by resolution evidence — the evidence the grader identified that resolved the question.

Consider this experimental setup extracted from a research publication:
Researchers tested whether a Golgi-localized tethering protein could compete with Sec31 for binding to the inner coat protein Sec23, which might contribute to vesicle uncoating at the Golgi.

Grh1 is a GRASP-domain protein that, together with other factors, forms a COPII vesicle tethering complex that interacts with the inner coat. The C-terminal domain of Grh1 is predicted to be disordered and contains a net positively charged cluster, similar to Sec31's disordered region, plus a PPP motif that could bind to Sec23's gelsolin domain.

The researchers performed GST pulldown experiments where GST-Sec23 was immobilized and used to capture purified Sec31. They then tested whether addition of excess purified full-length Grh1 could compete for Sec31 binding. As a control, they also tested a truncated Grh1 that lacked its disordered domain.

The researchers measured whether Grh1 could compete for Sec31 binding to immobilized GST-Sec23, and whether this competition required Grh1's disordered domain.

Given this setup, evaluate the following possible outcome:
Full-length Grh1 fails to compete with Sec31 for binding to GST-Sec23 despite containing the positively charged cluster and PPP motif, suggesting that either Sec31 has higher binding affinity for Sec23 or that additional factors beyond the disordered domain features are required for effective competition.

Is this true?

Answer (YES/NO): NO